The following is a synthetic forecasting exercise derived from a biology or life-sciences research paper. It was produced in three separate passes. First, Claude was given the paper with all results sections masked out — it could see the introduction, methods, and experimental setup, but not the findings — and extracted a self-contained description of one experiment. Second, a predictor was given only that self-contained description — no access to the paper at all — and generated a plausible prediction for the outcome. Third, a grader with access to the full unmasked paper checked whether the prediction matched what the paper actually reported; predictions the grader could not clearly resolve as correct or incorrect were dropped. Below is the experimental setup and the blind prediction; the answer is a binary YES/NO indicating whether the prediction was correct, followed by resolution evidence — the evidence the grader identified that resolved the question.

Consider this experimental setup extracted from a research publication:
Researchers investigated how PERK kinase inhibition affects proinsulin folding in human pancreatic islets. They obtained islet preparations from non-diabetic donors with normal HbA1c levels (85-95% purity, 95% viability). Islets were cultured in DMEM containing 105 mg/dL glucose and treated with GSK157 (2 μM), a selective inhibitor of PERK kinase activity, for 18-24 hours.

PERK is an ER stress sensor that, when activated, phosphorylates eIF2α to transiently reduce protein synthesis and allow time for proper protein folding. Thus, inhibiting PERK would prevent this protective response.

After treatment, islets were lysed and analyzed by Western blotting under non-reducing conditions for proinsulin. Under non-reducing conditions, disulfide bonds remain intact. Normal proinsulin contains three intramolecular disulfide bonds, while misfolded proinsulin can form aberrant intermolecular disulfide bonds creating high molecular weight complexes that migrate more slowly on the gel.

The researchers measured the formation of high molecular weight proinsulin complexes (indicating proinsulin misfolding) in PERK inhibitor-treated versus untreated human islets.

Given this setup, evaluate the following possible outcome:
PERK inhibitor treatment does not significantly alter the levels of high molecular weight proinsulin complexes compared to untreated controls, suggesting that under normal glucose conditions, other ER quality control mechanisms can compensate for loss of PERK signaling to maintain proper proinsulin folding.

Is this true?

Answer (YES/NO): NO